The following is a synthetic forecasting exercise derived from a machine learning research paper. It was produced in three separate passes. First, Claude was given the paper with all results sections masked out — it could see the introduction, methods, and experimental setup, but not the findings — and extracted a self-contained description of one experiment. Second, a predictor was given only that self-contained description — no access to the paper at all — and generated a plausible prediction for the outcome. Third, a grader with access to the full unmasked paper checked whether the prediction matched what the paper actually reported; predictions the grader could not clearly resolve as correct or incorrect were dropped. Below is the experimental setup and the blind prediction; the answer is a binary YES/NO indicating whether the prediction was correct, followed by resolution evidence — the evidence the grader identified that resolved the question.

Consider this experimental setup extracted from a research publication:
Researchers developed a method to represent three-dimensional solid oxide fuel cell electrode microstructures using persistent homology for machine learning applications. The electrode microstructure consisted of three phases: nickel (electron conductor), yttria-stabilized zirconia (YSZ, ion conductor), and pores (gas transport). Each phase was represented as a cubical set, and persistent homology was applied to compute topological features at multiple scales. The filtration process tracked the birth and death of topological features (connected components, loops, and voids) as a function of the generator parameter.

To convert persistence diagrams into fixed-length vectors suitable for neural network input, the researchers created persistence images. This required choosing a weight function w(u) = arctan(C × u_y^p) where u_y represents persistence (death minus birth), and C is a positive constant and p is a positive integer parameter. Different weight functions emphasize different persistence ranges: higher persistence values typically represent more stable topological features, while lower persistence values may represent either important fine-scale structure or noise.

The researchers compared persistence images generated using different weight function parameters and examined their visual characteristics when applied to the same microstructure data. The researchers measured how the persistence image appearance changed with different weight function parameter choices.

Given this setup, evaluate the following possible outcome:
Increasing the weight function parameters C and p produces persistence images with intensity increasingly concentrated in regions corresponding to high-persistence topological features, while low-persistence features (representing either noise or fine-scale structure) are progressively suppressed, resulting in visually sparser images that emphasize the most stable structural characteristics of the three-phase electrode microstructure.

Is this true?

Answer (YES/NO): YES